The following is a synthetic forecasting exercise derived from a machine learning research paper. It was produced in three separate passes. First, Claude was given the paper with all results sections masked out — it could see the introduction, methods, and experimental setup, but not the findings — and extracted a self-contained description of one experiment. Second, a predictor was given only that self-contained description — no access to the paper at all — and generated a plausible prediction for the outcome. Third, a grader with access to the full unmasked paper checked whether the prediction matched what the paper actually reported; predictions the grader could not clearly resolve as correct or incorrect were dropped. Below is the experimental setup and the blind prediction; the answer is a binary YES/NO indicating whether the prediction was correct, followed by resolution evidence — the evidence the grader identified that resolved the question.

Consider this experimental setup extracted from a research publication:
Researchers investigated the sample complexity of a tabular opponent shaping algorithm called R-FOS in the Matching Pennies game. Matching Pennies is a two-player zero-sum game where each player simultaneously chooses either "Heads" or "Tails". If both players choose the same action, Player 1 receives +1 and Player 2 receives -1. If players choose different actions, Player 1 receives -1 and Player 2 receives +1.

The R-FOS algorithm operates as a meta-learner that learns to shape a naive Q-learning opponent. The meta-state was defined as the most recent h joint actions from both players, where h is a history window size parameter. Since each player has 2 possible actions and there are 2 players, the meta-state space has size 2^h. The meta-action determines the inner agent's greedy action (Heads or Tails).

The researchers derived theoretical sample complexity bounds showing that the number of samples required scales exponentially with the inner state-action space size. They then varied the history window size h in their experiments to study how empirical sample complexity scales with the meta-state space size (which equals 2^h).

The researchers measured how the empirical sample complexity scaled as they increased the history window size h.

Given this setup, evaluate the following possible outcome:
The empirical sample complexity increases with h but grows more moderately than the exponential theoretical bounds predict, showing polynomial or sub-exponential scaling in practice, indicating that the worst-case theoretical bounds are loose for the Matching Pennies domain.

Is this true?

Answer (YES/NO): NO